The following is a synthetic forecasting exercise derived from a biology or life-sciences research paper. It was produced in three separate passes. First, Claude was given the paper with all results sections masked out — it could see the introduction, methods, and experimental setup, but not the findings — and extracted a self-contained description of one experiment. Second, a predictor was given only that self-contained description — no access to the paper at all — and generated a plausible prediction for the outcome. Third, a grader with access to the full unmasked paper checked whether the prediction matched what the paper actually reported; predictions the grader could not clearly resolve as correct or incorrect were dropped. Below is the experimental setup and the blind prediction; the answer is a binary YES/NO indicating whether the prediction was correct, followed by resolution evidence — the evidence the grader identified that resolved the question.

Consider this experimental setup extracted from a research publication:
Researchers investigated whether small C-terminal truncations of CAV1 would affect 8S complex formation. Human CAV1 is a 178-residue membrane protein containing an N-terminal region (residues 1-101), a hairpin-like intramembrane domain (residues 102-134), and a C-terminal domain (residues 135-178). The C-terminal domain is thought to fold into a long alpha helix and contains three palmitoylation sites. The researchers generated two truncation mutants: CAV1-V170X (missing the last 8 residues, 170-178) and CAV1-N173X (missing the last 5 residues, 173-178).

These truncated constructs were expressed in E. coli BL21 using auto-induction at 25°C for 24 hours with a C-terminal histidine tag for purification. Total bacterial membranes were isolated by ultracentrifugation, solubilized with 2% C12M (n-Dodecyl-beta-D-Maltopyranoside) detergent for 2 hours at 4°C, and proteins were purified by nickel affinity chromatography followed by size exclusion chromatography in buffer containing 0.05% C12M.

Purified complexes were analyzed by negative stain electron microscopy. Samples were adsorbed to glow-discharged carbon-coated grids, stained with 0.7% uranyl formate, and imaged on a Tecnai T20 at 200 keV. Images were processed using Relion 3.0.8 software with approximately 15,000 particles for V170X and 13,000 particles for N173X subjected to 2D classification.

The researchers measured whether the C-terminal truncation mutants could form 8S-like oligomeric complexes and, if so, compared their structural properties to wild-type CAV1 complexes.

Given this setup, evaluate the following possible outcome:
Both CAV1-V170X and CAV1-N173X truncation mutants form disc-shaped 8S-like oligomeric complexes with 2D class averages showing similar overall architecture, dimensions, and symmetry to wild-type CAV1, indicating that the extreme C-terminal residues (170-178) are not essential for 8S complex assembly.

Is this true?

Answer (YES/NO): NO